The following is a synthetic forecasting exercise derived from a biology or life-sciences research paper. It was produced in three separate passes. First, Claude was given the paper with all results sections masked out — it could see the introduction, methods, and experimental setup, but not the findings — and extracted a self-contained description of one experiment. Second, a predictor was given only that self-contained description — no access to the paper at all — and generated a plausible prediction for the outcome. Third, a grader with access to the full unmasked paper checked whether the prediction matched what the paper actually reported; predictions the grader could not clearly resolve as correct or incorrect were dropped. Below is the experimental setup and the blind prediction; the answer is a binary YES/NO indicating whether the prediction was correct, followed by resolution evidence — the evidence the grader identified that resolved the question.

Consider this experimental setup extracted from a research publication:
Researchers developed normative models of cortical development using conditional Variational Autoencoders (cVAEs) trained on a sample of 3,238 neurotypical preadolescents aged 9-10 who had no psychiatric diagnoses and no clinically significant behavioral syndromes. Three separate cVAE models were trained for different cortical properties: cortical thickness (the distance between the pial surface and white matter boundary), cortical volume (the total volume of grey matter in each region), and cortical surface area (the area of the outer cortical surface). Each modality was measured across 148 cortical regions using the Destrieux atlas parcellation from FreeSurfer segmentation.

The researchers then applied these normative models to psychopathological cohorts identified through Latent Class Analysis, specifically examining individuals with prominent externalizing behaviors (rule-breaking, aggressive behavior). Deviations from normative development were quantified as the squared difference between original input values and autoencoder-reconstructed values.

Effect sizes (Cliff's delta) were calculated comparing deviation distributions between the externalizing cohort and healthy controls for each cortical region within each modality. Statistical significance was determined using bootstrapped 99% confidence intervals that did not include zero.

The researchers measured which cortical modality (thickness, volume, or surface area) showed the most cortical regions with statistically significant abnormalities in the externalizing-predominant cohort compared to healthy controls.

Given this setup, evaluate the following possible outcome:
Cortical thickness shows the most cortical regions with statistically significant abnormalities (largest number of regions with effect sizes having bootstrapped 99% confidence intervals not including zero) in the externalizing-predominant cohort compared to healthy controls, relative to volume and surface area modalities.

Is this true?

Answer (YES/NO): YES